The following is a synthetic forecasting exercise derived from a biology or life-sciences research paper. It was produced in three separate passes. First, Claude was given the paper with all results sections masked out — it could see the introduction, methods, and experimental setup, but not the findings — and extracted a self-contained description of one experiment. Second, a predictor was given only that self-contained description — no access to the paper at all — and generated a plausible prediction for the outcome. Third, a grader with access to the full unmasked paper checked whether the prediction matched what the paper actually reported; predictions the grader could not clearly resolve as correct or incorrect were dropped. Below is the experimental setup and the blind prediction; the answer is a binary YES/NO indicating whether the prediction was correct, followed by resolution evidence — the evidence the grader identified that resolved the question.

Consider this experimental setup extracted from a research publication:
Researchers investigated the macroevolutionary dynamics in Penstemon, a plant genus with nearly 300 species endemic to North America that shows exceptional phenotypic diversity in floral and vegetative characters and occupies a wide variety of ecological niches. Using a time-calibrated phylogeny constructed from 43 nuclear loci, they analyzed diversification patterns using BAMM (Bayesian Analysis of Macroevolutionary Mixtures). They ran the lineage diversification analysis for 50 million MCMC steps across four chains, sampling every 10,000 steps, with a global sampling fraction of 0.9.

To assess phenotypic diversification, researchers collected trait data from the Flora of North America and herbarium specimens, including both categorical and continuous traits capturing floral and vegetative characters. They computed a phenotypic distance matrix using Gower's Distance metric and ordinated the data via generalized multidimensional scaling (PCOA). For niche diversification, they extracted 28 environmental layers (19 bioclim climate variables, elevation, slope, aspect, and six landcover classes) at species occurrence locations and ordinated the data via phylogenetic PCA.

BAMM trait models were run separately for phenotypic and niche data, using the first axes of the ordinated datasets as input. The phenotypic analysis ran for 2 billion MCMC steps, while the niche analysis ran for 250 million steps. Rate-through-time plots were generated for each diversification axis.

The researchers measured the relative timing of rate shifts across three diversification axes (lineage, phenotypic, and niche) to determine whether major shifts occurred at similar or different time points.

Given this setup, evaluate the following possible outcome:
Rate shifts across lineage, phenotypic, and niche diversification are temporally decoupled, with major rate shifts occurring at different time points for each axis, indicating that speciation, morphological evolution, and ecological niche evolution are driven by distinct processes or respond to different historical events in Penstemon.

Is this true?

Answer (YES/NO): YES